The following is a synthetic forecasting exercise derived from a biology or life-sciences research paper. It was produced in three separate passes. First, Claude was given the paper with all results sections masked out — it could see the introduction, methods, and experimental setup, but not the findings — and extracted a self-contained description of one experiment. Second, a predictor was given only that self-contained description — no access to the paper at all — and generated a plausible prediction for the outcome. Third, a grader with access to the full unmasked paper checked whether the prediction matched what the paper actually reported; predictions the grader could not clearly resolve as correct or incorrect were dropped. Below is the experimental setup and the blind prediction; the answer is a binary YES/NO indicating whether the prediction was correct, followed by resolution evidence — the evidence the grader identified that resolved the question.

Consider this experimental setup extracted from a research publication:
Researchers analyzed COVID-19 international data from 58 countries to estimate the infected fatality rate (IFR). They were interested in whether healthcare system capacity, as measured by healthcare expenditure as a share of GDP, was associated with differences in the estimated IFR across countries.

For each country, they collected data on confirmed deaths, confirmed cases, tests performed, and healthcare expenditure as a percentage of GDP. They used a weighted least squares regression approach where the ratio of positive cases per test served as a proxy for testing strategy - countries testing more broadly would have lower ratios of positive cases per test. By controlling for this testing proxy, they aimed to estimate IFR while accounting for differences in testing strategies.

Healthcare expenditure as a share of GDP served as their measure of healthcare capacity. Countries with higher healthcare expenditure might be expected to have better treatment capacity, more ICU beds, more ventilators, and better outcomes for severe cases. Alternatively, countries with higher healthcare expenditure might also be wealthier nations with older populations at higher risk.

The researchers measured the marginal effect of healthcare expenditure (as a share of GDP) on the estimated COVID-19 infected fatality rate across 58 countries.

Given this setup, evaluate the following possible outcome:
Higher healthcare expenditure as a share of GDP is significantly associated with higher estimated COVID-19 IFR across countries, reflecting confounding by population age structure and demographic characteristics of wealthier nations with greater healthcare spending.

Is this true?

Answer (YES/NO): NO